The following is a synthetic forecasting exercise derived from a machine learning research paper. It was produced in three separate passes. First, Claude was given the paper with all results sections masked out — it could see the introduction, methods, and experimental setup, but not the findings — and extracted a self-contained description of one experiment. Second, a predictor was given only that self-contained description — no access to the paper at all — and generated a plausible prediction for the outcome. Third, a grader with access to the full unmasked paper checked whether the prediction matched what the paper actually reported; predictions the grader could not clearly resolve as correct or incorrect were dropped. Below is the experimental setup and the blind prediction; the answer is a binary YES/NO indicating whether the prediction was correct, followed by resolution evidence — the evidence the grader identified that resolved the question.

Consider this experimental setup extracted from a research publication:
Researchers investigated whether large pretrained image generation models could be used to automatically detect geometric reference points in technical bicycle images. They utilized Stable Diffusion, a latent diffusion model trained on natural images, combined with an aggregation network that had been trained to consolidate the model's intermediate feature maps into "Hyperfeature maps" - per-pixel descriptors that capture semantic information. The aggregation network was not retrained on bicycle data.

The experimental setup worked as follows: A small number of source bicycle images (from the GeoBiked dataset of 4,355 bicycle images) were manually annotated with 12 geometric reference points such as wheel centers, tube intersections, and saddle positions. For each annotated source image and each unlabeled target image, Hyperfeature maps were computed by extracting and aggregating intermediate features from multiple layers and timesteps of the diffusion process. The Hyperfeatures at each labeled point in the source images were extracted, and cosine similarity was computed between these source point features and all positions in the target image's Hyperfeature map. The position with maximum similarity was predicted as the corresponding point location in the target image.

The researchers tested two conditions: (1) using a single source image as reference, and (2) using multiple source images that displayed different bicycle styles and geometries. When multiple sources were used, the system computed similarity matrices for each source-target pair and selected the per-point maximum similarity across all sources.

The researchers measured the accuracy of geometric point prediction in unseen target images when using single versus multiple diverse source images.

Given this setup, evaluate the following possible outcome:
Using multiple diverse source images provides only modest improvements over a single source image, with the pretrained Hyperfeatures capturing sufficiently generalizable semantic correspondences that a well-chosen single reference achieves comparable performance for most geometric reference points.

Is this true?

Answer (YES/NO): NO